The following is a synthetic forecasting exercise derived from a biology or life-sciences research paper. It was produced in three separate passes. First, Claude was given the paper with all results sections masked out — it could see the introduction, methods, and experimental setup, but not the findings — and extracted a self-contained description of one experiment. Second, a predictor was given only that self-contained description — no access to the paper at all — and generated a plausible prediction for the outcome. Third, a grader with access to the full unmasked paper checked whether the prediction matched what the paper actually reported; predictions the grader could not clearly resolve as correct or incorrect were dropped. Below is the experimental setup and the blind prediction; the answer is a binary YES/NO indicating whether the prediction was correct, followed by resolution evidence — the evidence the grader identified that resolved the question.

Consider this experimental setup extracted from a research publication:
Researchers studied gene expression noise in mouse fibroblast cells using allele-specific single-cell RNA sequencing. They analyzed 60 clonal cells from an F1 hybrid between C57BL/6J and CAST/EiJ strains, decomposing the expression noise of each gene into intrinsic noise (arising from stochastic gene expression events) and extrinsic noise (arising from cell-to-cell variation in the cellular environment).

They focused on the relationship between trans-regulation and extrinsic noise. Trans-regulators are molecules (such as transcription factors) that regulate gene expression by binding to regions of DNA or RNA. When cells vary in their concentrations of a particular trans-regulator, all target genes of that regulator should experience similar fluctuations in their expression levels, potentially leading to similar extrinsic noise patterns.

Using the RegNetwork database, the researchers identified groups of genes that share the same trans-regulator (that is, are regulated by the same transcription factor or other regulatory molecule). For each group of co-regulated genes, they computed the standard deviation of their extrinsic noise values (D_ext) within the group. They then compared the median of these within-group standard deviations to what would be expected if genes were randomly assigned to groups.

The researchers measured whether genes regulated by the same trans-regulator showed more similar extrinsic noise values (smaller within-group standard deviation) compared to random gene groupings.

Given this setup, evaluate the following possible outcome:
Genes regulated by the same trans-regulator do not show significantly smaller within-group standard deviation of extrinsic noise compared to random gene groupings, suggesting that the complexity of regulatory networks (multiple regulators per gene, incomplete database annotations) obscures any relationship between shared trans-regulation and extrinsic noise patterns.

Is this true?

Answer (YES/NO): NO